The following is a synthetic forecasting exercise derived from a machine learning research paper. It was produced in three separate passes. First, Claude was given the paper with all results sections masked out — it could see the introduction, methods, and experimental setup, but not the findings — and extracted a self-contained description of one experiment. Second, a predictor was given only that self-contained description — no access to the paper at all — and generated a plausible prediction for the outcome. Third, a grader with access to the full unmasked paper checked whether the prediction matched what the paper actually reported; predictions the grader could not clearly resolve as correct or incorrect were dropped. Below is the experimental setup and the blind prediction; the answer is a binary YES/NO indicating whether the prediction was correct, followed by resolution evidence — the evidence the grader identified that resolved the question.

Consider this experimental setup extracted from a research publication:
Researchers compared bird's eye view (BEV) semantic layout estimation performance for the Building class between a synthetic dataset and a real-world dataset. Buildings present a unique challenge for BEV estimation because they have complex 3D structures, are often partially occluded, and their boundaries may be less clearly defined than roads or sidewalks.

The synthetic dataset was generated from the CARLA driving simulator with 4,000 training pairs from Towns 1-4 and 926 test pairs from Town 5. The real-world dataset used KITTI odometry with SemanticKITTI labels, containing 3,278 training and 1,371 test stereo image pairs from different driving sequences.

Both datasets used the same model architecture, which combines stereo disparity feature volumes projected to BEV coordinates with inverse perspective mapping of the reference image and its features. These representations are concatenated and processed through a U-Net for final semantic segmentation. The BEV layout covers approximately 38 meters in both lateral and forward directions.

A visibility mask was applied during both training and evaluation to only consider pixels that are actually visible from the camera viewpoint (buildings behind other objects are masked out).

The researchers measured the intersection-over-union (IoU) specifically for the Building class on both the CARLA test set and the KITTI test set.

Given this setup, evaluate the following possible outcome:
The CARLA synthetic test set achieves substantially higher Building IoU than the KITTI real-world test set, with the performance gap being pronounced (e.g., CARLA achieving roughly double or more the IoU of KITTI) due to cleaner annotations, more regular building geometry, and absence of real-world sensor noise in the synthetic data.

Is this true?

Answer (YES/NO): NO